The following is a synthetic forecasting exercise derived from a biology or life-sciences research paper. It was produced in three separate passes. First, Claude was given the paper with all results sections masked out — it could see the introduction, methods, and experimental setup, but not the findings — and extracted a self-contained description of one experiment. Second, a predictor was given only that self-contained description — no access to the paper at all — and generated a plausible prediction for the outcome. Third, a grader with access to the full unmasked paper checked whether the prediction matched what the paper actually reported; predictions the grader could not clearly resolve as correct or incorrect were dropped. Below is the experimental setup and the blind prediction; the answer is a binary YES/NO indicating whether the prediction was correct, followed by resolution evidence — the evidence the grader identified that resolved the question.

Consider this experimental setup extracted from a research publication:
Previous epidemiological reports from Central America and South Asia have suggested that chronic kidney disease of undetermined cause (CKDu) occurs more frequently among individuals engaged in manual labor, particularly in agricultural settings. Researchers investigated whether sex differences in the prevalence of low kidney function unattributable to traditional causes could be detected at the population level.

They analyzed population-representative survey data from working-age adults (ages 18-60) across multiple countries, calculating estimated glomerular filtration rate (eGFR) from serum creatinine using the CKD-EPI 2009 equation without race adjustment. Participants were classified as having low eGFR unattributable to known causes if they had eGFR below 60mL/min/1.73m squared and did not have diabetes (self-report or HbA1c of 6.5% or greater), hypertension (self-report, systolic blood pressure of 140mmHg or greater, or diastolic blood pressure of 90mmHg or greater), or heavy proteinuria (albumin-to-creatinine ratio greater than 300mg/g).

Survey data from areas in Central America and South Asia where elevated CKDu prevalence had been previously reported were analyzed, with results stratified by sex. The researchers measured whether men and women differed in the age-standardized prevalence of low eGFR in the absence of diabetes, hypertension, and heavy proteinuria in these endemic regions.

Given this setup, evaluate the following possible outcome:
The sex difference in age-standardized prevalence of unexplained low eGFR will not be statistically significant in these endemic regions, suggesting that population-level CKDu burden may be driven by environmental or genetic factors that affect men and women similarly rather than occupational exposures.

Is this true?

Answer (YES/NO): NO